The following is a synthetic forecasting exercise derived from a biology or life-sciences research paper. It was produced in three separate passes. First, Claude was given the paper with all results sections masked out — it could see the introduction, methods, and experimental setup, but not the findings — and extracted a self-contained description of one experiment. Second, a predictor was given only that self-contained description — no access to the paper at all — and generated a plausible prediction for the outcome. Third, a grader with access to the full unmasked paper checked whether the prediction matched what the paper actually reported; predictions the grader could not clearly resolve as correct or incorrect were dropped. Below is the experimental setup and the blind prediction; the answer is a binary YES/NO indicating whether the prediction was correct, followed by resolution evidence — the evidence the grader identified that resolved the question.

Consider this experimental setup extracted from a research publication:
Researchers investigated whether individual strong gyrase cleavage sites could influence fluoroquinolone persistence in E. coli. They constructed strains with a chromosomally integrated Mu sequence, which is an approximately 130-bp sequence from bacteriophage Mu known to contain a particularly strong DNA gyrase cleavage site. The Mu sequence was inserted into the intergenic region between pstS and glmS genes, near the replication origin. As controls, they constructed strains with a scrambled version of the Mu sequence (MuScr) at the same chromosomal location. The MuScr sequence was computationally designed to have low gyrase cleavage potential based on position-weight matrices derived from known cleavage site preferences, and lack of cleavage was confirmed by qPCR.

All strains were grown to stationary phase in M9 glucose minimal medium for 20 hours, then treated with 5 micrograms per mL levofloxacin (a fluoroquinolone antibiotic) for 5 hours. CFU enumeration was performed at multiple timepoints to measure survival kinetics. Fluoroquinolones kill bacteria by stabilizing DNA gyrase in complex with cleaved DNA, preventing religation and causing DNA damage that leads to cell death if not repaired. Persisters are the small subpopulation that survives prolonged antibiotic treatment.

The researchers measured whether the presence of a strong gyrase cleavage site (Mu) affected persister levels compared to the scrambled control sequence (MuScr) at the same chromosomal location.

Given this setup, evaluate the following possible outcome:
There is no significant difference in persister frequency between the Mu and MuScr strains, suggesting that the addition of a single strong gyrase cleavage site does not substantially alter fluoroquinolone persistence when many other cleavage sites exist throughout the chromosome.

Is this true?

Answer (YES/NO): YES